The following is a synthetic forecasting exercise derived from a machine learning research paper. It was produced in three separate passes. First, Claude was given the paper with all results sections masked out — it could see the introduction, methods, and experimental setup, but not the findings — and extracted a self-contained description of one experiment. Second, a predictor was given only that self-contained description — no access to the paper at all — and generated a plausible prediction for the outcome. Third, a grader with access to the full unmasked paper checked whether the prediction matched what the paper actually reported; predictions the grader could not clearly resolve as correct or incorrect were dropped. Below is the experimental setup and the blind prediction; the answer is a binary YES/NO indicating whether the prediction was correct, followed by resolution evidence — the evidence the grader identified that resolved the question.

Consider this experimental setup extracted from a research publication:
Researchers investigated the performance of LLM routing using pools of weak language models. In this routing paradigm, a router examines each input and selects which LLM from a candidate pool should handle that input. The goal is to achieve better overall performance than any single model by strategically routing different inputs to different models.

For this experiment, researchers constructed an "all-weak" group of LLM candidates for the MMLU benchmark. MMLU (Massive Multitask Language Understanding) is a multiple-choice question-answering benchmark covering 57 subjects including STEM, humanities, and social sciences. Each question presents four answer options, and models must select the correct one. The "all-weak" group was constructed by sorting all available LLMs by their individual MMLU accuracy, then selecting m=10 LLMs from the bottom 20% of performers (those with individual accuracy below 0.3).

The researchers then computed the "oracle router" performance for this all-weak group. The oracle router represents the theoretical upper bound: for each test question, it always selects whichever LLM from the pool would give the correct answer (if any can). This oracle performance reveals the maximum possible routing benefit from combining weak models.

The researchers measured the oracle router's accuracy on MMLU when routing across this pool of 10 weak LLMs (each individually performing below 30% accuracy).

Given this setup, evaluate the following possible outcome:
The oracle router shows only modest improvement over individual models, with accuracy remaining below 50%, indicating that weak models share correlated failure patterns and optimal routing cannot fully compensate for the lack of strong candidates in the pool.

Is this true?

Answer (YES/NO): NO